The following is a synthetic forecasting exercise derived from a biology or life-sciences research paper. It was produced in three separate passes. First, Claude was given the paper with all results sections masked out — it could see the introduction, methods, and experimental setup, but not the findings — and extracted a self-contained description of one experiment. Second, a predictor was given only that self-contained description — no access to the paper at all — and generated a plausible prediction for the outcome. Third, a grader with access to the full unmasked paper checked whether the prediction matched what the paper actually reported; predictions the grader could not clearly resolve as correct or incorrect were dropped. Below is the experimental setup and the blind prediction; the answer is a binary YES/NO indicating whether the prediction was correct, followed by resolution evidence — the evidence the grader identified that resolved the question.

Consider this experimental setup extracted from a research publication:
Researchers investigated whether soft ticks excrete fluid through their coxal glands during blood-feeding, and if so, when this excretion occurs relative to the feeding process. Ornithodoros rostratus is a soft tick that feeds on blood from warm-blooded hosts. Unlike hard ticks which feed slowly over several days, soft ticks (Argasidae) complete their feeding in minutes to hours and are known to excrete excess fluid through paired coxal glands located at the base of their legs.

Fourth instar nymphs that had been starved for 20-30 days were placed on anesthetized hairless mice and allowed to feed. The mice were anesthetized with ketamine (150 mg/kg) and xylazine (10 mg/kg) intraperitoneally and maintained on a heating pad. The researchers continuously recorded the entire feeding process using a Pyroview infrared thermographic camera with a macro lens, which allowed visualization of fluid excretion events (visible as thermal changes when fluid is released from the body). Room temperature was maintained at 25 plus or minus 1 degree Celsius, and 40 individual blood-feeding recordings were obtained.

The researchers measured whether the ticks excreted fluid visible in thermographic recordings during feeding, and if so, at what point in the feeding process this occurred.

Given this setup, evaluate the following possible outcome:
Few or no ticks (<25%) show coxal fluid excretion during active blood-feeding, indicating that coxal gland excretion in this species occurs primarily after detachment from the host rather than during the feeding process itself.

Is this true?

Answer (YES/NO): NO